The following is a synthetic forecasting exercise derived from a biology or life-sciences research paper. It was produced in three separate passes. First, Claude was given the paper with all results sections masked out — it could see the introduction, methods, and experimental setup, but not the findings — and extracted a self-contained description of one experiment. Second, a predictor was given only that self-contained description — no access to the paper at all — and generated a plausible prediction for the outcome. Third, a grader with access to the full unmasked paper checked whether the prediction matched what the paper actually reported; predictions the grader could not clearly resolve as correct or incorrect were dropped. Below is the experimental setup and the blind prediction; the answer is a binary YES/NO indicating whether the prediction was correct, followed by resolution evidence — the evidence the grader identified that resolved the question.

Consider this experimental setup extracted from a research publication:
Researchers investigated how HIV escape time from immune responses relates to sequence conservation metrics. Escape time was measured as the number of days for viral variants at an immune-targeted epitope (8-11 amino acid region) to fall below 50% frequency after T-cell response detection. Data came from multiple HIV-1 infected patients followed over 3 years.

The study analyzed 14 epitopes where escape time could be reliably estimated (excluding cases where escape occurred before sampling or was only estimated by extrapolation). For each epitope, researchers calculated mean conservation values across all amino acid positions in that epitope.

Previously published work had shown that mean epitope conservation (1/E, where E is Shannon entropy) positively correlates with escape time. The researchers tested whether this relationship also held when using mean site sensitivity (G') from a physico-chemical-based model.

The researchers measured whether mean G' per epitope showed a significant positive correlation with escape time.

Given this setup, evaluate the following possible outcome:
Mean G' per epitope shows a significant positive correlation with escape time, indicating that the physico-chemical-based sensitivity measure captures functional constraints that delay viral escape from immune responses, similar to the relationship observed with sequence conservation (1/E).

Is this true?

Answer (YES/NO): NO